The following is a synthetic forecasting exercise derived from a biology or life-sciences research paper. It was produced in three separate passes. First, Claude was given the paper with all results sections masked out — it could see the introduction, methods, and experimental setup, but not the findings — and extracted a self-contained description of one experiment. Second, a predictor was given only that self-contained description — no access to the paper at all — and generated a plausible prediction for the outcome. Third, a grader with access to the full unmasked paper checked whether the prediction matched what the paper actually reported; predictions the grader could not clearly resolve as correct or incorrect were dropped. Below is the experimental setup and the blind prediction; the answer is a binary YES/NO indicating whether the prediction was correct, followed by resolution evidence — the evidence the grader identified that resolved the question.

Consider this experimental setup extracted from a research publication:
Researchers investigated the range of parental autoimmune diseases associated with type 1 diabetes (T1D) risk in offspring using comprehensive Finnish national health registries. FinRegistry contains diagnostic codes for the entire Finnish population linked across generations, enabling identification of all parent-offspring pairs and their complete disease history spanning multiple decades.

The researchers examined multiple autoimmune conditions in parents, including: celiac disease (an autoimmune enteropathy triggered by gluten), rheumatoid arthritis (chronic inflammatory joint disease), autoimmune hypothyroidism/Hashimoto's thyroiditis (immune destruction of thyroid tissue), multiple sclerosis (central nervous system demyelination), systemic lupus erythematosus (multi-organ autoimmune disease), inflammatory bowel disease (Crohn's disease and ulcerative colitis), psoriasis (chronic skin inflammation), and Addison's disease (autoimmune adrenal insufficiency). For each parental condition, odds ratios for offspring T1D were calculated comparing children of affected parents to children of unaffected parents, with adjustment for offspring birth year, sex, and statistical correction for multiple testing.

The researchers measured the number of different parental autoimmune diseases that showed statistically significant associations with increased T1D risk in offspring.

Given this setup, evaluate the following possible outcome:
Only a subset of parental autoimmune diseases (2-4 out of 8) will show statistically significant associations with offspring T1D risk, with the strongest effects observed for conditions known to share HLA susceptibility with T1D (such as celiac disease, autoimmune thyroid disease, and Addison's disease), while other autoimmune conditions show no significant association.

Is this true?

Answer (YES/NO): NO